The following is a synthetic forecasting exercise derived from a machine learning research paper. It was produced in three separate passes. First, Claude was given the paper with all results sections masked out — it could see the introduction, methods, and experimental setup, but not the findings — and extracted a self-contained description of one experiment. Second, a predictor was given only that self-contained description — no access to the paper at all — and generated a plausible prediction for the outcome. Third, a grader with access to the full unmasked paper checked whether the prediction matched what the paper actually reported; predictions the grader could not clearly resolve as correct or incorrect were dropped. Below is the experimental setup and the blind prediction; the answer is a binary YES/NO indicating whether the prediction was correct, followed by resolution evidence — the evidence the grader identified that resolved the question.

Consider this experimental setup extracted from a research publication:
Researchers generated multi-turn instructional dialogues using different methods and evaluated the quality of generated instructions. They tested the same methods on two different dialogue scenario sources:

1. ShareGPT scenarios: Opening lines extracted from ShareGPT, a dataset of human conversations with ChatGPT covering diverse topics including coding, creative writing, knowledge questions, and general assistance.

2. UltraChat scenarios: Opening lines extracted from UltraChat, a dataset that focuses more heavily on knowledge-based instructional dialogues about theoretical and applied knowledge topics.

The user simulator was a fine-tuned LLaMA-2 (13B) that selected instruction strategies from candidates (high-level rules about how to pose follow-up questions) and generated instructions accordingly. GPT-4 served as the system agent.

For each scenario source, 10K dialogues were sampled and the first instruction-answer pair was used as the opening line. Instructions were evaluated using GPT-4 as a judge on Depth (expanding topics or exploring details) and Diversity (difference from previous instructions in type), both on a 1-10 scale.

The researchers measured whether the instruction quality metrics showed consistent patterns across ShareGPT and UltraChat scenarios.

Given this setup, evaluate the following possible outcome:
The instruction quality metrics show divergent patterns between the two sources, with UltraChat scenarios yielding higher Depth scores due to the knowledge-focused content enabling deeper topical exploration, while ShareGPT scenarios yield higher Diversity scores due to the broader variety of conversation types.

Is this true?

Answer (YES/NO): NO